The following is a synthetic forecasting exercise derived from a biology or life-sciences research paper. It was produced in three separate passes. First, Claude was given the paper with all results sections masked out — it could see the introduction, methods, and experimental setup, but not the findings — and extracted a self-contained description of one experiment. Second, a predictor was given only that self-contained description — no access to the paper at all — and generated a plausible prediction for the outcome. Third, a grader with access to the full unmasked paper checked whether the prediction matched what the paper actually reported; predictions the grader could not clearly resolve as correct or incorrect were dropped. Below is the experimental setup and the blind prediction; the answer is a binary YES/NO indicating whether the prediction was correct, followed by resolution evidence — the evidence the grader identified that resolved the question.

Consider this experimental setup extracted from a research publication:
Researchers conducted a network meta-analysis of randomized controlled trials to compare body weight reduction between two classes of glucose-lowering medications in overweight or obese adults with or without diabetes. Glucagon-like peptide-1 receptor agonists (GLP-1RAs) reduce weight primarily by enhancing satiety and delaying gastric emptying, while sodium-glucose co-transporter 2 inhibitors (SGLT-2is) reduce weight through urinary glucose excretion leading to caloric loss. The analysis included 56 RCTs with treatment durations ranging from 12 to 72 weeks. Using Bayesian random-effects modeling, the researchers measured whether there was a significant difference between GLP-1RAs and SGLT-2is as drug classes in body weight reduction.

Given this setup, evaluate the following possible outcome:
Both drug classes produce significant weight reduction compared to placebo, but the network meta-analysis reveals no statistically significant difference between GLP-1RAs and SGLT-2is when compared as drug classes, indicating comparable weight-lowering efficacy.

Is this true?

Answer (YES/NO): YES